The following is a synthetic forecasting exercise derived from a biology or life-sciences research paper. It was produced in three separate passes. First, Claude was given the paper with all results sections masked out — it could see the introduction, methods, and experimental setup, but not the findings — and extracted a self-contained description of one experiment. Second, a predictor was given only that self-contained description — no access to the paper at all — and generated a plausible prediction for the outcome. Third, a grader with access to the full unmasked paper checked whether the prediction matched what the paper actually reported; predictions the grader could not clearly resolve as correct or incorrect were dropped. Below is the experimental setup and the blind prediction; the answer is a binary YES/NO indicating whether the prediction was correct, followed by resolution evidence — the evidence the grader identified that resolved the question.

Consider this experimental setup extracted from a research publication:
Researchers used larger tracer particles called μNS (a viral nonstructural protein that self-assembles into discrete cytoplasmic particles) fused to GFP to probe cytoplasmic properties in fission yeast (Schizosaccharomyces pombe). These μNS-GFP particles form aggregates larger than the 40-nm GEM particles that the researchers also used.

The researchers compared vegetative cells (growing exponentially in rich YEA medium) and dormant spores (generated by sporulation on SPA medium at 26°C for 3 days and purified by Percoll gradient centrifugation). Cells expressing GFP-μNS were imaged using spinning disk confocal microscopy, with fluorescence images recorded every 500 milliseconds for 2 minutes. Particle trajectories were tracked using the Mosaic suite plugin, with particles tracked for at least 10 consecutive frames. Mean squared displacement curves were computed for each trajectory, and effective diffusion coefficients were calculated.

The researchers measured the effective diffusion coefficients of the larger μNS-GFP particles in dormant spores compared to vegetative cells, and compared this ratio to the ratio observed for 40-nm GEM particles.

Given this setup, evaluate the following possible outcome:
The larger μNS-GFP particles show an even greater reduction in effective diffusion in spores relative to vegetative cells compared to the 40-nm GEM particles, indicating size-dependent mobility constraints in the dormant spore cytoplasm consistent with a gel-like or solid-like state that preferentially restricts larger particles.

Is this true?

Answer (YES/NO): YES